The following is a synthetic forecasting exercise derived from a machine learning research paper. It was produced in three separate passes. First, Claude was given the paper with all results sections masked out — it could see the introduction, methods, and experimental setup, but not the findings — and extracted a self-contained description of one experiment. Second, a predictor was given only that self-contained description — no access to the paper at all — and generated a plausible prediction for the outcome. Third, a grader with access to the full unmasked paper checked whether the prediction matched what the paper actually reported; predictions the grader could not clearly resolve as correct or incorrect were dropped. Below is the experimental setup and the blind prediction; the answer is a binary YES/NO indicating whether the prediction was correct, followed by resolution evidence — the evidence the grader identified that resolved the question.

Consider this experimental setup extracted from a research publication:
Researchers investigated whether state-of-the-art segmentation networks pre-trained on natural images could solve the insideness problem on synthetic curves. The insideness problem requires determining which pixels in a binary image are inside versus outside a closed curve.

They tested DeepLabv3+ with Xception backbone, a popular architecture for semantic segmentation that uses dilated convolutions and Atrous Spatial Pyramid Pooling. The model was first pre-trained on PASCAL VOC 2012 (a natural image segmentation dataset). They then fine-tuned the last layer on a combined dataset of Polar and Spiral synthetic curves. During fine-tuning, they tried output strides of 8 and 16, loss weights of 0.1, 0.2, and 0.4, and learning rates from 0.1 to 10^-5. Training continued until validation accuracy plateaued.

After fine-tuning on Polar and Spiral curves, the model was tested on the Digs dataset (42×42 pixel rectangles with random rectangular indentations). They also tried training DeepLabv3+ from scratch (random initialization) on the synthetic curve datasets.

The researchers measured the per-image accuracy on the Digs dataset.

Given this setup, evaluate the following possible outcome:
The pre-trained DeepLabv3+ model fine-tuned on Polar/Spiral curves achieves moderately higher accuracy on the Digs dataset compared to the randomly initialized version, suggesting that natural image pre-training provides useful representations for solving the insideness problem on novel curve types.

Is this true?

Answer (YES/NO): NO